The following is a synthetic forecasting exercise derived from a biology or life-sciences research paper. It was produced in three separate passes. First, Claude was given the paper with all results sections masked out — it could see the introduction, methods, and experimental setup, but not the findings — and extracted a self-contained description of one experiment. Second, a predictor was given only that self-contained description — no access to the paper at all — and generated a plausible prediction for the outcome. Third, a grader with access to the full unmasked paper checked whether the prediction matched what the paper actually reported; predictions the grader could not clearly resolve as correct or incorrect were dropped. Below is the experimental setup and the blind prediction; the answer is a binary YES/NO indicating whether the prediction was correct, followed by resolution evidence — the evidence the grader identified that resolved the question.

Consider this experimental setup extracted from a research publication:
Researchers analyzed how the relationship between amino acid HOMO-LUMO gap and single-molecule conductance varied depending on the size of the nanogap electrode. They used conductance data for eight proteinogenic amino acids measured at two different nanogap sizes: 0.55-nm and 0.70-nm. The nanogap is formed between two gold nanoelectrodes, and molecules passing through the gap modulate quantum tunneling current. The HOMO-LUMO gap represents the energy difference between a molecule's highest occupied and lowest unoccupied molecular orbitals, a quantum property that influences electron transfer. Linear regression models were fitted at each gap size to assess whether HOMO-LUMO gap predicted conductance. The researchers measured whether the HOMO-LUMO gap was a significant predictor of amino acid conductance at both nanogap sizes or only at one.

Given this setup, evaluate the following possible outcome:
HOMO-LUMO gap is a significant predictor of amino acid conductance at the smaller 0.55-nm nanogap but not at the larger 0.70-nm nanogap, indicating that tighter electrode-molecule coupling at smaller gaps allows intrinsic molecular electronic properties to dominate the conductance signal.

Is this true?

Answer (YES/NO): NO